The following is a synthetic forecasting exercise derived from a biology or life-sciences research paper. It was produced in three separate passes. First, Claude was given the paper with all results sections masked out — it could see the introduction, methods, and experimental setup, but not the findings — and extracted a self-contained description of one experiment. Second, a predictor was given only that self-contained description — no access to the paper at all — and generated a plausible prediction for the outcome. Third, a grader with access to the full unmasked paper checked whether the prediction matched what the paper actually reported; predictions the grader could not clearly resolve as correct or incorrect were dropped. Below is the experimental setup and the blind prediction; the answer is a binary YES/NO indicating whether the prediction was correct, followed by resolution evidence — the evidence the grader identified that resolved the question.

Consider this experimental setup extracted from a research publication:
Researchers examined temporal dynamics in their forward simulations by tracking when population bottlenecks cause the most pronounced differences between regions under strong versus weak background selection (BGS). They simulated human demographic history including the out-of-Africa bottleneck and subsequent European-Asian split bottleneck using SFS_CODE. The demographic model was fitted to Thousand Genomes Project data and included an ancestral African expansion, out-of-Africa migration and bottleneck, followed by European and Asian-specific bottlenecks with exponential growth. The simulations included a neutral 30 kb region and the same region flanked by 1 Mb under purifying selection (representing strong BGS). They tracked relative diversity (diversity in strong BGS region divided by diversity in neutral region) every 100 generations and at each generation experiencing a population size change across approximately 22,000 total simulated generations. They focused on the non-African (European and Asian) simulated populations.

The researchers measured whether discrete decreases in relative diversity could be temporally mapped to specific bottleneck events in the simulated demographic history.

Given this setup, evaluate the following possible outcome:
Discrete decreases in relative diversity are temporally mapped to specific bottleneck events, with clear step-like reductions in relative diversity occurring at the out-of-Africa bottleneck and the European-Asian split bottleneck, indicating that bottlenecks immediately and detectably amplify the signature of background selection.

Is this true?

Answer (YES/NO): YES